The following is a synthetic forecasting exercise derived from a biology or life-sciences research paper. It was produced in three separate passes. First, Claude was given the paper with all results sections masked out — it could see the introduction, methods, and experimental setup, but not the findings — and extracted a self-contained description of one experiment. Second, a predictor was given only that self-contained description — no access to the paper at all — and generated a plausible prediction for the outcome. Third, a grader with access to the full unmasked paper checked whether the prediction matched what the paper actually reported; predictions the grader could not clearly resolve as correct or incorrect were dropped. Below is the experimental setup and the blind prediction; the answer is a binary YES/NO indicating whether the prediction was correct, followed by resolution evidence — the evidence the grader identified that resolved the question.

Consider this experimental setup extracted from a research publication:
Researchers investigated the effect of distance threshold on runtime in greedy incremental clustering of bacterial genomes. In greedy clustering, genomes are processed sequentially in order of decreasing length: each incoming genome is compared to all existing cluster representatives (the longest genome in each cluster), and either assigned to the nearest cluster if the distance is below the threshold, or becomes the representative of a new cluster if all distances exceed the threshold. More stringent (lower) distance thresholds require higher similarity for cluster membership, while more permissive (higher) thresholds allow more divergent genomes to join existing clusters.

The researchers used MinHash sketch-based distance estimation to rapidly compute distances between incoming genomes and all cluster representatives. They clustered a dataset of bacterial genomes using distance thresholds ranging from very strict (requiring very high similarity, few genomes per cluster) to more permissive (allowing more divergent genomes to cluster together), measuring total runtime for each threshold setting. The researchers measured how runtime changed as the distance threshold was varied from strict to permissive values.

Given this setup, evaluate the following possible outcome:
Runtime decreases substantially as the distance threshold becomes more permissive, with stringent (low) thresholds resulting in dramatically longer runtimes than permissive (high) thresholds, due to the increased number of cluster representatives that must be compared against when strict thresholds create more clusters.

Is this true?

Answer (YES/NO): YES